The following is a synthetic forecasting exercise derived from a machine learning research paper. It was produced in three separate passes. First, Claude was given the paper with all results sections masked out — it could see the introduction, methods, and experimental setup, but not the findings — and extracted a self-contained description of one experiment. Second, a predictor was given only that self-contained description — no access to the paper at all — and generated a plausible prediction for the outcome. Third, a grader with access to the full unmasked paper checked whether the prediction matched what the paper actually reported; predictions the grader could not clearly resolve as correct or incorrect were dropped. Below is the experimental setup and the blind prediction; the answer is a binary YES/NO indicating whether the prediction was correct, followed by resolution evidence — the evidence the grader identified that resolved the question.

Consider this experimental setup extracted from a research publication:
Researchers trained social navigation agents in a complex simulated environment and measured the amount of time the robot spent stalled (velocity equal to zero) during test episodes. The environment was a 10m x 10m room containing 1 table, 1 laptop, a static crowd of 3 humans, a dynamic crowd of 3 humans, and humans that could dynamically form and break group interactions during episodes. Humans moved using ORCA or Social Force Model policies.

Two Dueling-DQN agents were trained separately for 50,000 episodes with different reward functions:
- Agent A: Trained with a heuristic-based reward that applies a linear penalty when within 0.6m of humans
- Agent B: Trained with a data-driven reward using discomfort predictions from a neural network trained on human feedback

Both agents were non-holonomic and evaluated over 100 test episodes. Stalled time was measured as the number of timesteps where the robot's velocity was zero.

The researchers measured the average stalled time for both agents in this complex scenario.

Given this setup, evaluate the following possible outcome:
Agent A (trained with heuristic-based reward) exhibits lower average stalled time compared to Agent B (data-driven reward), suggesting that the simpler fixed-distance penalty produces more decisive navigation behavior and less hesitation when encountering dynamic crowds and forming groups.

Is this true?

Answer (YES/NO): NO